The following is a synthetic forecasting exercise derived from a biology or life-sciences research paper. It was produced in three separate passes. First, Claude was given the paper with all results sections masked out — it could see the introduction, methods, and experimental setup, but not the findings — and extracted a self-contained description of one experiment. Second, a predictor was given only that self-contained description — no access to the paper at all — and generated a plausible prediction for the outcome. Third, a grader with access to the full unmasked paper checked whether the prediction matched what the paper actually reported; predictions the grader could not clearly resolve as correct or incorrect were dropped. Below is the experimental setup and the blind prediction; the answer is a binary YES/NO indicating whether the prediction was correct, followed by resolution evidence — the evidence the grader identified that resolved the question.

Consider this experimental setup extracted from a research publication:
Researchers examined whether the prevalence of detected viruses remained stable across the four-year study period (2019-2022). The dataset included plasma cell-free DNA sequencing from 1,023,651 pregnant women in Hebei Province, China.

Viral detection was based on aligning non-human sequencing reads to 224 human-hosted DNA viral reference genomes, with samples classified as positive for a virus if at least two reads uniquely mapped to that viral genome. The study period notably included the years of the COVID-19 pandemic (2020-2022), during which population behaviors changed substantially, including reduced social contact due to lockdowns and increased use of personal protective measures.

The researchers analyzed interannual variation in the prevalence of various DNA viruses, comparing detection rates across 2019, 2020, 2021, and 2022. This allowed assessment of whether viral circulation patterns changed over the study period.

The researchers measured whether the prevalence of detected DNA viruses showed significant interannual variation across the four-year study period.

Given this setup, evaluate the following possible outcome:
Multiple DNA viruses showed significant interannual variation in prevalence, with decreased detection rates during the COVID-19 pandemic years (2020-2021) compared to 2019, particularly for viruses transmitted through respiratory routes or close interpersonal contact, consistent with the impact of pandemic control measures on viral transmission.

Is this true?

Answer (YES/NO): NO